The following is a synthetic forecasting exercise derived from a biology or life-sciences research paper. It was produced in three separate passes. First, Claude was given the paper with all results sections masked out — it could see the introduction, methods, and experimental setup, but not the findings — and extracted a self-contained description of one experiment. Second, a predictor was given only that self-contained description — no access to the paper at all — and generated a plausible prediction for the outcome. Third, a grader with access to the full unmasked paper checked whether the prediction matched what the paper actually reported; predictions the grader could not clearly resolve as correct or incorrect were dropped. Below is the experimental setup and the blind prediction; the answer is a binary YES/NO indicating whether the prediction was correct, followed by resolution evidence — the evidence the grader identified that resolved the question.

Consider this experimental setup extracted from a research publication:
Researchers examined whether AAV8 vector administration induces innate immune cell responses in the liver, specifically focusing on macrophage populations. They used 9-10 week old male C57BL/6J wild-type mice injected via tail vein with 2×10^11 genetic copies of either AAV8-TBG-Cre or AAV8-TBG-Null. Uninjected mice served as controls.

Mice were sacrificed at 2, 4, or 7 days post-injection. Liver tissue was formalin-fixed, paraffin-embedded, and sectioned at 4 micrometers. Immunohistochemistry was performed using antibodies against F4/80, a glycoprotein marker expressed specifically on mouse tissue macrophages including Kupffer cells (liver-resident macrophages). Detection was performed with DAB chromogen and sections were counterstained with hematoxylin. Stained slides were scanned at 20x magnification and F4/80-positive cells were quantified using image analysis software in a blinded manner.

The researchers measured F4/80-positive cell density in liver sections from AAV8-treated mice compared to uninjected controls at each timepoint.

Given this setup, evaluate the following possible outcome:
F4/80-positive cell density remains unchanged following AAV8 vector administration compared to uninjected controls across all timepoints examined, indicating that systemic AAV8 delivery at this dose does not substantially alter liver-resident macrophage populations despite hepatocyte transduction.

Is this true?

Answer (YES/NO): YES